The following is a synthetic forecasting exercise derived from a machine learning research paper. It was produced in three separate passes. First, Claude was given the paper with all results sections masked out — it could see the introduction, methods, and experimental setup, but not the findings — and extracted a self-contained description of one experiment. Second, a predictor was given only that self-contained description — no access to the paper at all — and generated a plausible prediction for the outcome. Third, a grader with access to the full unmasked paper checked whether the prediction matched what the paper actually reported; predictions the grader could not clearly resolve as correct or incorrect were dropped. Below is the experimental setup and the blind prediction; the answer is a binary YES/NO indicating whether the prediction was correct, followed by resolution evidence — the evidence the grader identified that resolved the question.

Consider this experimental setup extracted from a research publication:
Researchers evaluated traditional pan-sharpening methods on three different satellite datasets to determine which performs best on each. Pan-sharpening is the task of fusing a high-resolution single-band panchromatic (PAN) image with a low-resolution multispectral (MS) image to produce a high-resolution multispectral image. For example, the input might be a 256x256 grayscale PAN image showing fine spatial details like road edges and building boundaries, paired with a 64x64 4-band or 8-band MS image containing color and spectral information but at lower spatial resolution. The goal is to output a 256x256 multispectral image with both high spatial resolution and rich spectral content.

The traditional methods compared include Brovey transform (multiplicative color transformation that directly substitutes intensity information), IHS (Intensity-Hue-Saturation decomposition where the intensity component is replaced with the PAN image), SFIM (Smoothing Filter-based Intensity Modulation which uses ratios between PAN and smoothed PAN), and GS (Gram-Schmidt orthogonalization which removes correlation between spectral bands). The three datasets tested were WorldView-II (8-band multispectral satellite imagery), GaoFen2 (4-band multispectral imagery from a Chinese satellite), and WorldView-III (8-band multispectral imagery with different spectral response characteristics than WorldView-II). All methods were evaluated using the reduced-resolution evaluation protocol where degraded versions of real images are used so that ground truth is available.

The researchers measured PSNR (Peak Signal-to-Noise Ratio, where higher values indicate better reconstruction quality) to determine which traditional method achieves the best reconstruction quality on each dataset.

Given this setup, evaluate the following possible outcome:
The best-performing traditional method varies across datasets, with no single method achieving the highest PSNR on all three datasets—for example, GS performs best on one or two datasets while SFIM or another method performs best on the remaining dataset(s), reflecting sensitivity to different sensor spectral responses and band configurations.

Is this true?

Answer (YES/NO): YES